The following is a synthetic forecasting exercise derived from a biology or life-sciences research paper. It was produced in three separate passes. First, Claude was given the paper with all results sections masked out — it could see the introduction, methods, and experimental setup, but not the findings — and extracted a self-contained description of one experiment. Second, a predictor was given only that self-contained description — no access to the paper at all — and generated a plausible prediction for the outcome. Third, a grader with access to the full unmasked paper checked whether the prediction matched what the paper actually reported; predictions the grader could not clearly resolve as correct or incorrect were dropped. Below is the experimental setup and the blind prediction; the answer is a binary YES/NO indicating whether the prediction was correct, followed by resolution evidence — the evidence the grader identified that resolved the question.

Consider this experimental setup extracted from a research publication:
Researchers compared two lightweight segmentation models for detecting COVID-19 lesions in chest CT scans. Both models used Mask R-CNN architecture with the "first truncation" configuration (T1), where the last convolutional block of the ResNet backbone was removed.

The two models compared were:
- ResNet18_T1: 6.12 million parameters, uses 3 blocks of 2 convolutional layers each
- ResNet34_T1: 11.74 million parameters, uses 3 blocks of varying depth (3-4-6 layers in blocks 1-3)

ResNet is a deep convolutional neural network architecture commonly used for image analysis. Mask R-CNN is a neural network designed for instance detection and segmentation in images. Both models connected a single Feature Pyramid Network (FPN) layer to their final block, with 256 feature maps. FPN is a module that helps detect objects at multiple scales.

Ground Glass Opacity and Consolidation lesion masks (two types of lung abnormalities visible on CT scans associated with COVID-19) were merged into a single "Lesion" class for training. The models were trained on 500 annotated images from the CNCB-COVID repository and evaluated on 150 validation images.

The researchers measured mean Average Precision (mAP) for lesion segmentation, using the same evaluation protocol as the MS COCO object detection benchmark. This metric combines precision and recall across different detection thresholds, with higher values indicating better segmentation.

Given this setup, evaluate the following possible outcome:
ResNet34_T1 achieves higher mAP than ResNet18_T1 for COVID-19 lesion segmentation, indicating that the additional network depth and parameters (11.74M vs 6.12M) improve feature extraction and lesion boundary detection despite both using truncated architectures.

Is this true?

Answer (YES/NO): YES